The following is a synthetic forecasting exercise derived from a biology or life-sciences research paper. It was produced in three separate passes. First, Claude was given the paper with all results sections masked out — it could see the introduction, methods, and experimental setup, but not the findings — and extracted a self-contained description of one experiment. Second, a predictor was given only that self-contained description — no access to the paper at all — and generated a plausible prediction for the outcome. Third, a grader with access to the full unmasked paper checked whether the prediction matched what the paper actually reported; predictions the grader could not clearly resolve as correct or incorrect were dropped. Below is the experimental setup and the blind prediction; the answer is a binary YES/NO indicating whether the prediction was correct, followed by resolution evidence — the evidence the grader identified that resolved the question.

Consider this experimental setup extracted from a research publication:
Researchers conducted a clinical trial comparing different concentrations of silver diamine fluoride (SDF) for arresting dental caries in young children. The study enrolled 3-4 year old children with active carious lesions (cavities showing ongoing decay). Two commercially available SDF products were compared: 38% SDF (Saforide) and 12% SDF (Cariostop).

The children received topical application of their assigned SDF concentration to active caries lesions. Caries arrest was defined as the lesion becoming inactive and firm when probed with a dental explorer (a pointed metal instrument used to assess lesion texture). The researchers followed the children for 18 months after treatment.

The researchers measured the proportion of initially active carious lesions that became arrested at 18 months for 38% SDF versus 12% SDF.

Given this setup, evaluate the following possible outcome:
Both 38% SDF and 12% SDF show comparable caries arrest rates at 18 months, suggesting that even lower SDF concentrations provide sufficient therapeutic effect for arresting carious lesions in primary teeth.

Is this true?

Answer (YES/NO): NO